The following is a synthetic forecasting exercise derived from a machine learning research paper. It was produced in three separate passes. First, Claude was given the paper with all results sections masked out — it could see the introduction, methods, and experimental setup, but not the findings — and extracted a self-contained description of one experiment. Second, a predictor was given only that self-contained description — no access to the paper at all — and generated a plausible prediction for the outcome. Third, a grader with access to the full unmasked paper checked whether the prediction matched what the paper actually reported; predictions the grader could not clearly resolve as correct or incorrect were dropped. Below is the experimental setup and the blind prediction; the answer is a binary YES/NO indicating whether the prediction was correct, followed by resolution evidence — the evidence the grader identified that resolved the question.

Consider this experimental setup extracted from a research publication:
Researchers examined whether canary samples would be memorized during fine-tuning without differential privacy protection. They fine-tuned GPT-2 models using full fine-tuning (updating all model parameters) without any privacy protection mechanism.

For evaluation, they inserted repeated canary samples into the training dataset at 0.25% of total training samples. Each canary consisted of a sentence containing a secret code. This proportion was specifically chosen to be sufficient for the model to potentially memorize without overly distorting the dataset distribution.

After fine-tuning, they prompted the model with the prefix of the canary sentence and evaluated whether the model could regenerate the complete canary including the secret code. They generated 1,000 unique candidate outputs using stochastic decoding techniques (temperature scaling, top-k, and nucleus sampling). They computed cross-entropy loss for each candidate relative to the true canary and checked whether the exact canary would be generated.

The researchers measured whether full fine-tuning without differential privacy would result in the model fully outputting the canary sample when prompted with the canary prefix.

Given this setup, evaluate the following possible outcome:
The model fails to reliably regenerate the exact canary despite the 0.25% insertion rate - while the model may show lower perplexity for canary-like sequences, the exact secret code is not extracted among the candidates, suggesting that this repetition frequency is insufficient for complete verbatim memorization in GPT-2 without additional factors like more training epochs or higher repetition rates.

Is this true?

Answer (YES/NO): NO